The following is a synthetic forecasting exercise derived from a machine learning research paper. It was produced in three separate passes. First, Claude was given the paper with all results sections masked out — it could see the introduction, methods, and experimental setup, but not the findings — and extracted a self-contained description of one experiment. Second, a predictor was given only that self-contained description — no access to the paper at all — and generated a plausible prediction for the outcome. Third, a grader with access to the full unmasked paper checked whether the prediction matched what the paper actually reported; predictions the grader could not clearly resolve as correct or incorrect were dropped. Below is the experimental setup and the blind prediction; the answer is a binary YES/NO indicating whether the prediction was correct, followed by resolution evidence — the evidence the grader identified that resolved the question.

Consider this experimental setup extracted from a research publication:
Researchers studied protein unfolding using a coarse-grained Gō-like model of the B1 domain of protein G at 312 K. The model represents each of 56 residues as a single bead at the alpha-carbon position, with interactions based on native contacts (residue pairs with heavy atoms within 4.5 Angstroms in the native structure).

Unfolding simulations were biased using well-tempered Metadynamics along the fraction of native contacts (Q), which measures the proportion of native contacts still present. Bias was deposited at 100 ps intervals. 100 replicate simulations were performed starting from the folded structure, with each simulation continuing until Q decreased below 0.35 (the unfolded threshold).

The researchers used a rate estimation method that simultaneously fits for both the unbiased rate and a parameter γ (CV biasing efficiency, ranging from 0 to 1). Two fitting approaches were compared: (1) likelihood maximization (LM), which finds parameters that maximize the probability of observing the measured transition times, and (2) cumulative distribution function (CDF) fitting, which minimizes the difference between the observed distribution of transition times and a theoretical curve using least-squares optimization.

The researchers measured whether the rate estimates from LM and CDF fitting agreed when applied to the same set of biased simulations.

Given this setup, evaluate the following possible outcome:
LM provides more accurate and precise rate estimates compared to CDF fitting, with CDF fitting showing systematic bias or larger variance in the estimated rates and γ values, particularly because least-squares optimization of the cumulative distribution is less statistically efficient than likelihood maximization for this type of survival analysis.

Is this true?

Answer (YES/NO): NO